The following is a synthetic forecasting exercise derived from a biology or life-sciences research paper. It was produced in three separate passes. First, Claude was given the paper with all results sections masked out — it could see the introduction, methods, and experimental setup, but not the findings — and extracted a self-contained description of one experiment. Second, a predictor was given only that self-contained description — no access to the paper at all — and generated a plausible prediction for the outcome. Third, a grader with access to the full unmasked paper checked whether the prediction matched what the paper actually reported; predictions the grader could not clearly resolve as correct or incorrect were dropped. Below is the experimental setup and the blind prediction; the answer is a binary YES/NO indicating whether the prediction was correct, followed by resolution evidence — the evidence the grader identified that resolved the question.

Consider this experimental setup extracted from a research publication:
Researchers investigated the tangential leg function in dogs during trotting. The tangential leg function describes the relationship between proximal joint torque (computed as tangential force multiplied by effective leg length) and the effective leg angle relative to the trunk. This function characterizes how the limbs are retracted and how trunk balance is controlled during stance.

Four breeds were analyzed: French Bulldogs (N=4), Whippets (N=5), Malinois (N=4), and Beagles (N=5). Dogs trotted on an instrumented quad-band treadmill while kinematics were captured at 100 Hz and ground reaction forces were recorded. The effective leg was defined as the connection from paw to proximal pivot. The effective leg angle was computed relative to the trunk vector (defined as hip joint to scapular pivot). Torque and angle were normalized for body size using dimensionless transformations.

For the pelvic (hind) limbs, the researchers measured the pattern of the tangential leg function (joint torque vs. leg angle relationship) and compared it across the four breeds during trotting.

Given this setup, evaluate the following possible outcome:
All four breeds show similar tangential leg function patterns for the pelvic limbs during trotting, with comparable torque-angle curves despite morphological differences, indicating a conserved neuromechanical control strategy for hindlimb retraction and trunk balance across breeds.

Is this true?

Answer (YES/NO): NO